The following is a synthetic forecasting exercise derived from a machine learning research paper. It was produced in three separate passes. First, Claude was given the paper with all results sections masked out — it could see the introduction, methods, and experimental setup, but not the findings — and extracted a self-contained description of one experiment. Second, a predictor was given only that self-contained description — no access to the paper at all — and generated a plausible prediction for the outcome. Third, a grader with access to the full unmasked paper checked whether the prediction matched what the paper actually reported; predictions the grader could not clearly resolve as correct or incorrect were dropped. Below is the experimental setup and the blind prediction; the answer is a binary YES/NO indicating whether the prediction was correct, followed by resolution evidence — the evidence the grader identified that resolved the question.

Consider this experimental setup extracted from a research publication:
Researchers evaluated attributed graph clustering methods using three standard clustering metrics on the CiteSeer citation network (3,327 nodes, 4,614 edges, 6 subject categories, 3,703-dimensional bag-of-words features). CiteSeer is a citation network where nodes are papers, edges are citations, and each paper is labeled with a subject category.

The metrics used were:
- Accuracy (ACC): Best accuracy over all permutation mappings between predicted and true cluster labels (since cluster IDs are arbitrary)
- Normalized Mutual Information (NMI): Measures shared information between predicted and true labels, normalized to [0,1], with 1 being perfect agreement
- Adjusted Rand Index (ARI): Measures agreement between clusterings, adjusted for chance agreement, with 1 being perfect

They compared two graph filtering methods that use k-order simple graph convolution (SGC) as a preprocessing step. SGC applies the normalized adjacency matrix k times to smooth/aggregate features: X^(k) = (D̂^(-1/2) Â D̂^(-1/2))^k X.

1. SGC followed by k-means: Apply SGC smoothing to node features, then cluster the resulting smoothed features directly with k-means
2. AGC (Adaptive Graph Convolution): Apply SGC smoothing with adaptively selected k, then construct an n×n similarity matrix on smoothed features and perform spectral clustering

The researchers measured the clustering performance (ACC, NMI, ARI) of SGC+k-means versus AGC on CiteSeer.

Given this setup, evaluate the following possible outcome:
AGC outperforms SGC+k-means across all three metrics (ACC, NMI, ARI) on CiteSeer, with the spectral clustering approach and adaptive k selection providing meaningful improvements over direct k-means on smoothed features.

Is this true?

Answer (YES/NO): NO